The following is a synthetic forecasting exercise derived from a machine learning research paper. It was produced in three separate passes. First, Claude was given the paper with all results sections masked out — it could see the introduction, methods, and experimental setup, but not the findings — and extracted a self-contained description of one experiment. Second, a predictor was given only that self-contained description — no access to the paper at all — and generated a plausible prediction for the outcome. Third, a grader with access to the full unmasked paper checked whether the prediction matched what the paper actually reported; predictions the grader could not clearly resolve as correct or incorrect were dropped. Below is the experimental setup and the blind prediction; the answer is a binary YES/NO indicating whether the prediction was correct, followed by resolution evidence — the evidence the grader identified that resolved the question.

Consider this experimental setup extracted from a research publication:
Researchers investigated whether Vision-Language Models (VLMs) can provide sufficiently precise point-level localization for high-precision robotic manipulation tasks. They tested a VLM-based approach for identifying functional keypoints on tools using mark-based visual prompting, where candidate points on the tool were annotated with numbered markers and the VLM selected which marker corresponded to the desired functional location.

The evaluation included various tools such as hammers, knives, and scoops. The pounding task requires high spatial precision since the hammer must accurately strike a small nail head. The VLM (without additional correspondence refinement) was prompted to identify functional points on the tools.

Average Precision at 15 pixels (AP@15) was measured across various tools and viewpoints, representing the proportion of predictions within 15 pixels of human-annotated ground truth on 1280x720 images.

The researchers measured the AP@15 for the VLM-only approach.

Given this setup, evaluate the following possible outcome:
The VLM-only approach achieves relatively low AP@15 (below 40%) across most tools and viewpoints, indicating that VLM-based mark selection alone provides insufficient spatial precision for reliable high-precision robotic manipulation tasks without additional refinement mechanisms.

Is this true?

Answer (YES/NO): YES